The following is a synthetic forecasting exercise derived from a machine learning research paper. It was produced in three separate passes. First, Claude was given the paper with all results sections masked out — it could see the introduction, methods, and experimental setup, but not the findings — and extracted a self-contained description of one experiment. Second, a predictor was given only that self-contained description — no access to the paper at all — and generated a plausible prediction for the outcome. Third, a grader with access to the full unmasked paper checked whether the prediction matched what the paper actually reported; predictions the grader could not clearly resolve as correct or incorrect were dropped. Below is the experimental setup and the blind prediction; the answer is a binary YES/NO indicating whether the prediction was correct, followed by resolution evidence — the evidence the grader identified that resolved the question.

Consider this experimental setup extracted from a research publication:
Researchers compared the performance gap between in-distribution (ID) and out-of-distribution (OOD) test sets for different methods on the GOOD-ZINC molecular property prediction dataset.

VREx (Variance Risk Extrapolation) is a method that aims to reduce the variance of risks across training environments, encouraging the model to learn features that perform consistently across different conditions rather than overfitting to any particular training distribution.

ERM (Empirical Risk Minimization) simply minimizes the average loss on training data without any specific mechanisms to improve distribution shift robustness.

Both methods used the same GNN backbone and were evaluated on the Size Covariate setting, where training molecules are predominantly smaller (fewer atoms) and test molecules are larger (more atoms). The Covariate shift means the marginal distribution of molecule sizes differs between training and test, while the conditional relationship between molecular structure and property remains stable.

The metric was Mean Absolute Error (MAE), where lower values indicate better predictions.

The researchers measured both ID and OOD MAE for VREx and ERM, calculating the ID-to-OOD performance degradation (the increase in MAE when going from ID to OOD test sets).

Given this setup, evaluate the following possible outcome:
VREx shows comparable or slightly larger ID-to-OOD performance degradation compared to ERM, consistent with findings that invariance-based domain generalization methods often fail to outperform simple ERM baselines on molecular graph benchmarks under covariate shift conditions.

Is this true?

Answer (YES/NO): NO